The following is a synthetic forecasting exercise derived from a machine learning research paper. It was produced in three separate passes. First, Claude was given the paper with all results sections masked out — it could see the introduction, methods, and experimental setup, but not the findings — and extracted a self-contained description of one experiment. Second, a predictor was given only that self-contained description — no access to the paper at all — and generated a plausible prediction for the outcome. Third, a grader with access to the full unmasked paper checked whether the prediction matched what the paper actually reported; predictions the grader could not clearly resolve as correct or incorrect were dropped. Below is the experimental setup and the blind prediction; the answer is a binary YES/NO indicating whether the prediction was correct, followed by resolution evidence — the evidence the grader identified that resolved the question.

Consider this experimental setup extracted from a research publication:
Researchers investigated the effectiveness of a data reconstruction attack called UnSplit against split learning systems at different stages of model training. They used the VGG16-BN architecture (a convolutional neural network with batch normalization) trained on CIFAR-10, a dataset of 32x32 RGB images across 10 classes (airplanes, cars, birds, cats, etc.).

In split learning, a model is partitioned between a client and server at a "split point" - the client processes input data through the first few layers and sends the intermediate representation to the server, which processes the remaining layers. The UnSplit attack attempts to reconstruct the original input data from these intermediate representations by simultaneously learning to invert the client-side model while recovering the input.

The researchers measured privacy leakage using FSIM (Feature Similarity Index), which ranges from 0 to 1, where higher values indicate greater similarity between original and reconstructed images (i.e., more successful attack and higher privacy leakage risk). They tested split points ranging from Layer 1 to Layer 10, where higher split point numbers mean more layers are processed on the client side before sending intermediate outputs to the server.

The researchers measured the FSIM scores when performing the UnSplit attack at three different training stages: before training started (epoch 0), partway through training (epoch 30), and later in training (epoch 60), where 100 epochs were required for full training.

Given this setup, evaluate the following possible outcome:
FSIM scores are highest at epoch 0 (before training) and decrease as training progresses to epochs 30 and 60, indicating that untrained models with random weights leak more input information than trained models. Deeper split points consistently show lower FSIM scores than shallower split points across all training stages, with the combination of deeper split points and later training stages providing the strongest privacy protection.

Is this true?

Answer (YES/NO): NO